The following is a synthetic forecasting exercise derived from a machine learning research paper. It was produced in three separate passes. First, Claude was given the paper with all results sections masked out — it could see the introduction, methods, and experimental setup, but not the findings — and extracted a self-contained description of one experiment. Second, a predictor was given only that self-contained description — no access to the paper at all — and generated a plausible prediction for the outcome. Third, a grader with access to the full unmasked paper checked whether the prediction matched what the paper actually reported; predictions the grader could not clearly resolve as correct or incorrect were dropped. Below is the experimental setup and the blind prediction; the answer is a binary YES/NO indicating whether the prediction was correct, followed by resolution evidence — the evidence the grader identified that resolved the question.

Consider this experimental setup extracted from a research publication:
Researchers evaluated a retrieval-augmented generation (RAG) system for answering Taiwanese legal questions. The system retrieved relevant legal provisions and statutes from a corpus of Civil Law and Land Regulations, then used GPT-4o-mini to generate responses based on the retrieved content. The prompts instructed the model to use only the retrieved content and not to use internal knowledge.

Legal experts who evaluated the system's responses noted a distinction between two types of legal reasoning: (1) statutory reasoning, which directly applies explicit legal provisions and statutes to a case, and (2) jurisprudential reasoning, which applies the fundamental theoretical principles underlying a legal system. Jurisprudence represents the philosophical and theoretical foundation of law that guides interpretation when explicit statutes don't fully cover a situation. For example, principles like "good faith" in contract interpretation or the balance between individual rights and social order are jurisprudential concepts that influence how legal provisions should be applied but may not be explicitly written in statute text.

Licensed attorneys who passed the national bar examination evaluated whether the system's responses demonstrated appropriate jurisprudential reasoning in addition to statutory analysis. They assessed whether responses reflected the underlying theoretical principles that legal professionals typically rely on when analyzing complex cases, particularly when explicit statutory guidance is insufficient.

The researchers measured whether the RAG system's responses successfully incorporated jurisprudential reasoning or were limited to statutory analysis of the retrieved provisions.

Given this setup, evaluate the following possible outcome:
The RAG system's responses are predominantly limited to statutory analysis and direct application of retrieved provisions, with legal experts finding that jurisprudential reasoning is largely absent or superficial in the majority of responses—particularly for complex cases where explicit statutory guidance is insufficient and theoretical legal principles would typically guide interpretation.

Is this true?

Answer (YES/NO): YES